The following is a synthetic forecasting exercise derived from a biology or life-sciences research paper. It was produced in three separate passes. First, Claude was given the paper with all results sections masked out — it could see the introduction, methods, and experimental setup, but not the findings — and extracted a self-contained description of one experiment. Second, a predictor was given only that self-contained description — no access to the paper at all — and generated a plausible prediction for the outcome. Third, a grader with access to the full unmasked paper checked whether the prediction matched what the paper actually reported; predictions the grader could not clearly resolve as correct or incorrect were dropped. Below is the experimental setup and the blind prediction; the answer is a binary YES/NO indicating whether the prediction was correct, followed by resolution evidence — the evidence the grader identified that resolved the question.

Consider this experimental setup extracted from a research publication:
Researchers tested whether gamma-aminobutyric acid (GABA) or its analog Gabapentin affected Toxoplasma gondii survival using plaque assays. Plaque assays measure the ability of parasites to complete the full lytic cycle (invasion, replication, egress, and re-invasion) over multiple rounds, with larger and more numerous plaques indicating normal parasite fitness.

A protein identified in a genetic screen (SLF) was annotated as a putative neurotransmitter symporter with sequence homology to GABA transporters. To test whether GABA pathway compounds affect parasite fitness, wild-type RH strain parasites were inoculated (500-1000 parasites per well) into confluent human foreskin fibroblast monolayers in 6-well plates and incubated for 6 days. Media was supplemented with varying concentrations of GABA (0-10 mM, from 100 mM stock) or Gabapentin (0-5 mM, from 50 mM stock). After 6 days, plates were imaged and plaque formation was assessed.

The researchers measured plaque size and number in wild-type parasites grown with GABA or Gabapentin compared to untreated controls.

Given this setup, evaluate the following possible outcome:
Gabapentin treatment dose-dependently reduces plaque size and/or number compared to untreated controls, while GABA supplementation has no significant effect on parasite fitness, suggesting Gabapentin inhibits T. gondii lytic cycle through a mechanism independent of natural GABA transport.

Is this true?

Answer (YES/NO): NO